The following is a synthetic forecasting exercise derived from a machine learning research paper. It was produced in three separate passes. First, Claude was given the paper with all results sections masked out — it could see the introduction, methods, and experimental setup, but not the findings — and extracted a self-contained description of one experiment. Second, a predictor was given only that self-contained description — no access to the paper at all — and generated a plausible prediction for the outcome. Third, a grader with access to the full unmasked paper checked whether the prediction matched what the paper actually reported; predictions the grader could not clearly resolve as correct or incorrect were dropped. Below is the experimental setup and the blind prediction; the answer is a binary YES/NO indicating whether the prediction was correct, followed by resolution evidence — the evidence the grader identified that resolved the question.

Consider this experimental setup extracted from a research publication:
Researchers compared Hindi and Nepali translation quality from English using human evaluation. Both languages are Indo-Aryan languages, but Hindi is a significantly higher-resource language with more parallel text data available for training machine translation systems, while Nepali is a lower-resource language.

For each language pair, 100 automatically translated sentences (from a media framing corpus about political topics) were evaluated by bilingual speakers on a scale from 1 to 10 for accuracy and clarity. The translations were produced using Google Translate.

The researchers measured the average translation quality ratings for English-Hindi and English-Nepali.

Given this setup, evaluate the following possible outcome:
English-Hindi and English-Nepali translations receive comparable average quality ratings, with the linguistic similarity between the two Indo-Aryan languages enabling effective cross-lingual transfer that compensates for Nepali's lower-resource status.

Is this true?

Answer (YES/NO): NO